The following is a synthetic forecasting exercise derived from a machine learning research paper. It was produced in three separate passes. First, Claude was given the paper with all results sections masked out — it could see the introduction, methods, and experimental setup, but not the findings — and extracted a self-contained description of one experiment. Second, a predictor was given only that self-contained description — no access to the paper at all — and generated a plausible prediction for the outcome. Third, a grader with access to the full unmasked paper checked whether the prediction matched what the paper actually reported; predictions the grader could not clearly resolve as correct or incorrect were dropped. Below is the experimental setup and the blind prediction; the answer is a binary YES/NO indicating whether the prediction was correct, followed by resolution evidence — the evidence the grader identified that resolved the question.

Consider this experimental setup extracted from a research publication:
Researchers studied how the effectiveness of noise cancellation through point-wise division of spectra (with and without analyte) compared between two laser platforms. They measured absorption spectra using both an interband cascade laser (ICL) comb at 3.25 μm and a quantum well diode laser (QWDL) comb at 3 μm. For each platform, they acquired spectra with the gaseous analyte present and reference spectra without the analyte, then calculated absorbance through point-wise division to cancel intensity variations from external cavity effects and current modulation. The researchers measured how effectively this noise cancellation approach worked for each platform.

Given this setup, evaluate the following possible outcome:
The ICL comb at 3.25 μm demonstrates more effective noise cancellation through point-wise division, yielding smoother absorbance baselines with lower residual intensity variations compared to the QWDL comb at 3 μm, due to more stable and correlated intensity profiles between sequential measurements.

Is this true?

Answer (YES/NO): YES